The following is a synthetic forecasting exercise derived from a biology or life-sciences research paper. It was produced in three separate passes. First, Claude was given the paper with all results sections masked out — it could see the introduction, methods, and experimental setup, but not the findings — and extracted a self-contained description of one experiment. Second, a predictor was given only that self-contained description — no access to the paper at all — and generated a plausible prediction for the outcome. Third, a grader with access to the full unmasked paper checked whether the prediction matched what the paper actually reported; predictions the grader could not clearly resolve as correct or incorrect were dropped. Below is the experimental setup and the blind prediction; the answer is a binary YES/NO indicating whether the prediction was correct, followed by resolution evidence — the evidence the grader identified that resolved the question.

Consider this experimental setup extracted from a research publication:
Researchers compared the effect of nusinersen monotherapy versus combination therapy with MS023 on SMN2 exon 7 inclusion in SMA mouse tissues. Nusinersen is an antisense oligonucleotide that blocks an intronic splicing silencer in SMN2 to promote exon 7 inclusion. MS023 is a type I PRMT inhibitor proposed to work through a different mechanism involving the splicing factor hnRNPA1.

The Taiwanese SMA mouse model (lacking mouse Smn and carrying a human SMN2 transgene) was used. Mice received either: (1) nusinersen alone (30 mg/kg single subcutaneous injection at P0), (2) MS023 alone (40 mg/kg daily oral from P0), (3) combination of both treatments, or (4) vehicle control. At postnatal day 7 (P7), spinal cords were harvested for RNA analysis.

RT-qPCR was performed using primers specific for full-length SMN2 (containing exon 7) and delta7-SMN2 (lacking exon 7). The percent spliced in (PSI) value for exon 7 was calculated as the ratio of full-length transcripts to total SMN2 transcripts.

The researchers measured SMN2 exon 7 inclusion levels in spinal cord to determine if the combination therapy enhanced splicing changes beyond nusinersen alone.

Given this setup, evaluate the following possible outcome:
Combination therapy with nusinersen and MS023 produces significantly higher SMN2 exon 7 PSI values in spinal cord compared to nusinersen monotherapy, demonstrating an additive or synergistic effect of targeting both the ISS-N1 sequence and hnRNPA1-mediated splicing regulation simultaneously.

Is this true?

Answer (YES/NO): YES